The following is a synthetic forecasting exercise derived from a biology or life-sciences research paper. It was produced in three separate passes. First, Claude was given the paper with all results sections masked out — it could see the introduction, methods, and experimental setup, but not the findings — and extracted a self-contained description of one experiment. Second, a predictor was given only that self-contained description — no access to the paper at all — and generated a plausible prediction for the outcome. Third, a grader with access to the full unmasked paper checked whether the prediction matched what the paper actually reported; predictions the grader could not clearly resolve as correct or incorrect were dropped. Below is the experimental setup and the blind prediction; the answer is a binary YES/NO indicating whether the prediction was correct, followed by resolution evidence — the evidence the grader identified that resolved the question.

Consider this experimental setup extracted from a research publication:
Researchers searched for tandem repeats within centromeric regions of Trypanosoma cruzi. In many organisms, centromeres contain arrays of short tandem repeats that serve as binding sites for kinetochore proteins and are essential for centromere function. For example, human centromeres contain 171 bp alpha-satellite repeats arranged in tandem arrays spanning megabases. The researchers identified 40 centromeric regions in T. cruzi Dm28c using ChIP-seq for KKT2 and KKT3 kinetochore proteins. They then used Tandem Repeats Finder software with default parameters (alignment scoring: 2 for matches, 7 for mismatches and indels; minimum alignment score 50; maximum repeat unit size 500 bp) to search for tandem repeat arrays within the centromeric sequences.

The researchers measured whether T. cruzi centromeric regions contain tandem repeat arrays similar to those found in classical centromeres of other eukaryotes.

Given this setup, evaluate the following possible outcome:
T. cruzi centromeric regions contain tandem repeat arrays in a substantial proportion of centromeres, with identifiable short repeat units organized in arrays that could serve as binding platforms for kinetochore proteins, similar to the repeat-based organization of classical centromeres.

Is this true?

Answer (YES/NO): NO